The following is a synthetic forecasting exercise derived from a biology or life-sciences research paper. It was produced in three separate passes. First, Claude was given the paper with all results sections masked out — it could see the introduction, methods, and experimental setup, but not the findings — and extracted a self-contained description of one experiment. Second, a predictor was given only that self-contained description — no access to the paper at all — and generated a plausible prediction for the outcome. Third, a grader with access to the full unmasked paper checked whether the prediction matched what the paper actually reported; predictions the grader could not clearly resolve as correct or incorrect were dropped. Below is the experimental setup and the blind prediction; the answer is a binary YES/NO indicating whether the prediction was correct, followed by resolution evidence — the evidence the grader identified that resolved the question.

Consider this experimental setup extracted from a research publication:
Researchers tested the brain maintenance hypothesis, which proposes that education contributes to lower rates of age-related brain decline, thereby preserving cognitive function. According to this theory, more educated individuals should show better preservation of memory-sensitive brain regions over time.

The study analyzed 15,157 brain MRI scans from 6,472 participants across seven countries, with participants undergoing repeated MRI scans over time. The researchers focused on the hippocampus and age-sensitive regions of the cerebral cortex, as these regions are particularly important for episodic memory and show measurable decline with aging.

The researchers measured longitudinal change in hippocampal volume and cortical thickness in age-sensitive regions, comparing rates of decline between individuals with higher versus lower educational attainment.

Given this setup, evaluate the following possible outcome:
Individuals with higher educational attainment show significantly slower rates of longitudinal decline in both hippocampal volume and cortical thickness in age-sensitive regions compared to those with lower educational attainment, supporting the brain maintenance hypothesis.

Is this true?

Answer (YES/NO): NO